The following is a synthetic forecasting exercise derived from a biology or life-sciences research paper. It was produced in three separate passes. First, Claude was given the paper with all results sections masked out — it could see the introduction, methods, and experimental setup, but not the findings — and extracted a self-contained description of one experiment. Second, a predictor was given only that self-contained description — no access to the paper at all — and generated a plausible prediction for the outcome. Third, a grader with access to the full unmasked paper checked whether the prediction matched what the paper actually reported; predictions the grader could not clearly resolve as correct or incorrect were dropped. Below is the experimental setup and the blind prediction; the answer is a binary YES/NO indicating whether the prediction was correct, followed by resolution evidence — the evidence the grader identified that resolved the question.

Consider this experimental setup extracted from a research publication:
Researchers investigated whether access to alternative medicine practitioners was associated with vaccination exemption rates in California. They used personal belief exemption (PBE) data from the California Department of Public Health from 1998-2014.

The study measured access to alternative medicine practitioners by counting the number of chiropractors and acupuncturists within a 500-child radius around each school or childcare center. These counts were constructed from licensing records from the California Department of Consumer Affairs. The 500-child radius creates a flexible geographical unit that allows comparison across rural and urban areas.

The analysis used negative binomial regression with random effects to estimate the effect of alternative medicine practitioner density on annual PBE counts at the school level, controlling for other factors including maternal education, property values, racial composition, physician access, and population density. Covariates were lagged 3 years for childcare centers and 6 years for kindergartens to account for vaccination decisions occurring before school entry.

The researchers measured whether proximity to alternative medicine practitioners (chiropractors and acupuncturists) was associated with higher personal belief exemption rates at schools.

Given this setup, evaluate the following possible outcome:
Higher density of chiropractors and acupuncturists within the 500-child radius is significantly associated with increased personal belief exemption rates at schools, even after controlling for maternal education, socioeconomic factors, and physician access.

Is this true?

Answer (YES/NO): NO